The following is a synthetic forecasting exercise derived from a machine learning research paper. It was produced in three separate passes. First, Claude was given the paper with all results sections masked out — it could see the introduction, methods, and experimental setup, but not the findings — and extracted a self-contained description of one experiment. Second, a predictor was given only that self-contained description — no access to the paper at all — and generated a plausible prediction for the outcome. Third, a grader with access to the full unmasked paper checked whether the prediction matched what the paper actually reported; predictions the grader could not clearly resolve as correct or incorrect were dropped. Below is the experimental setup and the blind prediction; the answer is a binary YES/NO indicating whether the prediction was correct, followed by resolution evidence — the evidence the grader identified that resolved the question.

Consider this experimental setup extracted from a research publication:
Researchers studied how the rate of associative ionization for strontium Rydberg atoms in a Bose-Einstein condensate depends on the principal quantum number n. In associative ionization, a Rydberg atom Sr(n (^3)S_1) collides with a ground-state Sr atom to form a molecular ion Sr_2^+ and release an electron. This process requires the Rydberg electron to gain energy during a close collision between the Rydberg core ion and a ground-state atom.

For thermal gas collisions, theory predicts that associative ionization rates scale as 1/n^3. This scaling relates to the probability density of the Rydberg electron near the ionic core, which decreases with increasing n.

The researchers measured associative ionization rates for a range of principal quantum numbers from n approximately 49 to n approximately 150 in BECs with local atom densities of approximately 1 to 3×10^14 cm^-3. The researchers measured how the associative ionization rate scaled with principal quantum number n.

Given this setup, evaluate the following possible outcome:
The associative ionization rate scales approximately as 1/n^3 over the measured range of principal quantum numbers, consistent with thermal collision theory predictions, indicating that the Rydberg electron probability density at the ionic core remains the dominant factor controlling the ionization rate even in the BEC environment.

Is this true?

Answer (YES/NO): YES